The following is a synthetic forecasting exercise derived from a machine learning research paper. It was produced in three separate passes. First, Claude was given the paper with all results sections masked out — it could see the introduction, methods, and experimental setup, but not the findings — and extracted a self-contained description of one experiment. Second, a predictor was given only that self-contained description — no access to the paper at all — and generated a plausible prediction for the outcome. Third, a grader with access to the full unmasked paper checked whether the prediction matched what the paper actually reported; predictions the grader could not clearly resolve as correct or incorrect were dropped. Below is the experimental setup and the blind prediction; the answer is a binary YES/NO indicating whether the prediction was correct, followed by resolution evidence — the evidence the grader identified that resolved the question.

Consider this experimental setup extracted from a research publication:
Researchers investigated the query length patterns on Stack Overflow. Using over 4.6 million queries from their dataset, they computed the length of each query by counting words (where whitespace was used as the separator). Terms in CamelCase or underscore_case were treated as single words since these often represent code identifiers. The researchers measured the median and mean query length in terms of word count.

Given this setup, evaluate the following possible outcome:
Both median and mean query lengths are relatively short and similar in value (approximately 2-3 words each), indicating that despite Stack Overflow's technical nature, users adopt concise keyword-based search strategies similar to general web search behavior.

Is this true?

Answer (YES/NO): NO